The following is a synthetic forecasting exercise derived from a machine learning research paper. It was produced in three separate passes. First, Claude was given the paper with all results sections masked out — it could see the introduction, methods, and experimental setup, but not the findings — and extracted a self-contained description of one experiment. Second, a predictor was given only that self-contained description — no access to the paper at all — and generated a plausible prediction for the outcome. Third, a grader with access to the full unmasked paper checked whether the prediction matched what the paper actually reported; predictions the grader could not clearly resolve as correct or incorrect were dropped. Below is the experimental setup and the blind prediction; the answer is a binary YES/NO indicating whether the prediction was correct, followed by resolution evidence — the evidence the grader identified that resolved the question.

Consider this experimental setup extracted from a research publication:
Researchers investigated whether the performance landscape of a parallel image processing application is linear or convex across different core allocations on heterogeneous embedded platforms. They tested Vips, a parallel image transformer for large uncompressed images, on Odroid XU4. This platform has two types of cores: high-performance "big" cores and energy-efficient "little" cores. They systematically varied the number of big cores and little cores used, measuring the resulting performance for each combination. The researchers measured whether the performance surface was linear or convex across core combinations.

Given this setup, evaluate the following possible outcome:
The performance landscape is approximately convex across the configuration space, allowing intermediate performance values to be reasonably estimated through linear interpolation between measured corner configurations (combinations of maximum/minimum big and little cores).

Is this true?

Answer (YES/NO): NO